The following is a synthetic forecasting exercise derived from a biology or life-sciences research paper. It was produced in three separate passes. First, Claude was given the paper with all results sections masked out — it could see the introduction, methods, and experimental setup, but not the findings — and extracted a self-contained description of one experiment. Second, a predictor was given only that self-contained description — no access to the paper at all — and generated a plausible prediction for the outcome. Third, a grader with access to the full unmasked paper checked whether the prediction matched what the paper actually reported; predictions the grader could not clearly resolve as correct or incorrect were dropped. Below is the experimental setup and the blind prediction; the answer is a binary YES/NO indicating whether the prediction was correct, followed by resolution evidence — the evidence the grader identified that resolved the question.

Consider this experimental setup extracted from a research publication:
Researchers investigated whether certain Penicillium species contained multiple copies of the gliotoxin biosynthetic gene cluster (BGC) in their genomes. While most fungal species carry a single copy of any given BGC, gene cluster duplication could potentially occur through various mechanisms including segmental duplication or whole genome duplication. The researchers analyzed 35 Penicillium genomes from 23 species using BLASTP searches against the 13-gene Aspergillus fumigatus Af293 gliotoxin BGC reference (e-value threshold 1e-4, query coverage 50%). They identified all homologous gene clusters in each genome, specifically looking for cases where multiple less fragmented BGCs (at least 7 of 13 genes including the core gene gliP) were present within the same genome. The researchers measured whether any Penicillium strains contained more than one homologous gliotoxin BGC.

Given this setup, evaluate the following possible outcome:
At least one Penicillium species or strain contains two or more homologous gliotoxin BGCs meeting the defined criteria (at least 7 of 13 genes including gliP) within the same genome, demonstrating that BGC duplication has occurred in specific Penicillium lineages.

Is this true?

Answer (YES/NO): YES